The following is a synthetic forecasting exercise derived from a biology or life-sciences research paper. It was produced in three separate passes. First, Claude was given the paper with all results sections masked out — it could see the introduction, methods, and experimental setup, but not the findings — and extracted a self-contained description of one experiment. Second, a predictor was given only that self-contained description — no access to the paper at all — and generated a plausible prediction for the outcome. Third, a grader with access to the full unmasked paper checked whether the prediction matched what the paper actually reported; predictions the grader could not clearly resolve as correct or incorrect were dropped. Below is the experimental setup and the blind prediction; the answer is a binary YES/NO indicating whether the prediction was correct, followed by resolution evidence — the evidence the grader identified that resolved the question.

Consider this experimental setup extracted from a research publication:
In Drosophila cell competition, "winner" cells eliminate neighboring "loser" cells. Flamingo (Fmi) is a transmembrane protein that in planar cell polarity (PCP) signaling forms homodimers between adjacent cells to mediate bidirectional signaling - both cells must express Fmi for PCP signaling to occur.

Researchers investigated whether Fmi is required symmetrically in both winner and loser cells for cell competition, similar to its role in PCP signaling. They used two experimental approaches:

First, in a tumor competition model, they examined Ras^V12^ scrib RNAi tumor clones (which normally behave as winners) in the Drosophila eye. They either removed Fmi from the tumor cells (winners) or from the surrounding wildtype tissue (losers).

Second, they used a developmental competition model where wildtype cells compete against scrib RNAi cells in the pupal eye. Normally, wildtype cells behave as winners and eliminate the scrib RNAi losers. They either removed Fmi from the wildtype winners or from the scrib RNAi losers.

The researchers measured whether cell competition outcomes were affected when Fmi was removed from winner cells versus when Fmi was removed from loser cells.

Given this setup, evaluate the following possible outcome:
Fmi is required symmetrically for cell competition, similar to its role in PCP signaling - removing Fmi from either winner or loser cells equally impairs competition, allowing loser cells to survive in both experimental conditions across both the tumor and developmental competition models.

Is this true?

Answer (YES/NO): NO